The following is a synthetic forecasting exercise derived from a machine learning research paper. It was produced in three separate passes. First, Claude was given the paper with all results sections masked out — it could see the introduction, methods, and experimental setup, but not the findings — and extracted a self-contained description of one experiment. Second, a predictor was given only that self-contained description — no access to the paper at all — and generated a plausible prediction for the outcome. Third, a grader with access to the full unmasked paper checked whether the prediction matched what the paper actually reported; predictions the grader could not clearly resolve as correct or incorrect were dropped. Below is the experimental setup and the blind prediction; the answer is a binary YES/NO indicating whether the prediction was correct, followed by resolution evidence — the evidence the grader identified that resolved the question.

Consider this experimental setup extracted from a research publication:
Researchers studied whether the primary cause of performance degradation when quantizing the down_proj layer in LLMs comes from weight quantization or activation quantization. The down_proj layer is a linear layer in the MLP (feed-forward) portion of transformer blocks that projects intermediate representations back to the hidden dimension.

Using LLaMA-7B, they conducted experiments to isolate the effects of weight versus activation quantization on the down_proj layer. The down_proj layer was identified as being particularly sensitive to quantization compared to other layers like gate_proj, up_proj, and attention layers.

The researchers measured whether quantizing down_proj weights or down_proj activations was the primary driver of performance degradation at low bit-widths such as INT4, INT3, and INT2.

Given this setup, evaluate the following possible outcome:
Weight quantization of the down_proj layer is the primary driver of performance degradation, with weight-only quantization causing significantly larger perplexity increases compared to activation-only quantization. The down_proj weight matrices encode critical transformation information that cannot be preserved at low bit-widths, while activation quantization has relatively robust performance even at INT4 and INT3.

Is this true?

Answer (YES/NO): NO